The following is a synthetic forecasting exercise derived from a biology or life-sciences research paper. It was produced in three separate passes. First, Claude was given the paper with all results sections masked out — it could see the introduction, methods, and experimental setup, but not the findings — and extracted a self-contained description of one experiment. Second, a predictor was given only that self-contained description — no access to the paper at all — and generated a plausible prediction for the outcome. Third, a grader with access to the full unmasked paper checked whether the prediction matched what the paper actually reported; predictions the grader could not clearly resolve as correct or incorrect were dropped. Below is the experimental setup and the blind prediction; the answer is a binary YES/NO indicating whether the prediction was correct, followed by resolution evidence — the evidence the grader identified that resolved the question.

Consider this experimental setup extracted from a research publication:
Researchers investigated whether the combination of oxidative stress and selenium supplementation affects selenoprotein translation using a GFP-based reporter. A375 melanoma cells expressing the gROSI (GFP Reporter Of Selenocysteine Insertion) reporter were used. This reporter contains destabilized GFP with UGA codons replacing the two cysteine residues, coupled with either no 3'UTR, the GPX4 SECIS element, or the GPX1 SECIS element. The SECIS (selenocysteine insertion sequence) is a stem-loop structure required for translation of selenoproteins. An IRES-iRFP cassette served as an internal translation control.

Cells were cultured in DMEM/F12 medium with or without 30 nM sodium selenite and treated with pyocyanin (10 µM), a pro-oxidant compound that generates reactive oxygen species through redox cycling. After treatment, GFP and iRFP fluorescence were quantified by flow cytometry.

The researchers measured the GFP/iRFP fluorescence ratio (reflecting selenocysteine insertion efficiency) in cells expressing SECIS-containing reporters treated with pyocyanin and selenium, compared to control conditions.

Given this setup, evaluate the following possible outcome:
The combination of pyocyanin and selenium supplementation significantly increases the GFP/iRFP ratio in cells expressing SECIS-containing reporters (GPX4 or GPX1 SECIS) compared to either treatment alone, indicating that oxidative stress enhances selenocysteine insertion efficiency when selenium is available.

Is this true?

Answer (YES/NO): YES